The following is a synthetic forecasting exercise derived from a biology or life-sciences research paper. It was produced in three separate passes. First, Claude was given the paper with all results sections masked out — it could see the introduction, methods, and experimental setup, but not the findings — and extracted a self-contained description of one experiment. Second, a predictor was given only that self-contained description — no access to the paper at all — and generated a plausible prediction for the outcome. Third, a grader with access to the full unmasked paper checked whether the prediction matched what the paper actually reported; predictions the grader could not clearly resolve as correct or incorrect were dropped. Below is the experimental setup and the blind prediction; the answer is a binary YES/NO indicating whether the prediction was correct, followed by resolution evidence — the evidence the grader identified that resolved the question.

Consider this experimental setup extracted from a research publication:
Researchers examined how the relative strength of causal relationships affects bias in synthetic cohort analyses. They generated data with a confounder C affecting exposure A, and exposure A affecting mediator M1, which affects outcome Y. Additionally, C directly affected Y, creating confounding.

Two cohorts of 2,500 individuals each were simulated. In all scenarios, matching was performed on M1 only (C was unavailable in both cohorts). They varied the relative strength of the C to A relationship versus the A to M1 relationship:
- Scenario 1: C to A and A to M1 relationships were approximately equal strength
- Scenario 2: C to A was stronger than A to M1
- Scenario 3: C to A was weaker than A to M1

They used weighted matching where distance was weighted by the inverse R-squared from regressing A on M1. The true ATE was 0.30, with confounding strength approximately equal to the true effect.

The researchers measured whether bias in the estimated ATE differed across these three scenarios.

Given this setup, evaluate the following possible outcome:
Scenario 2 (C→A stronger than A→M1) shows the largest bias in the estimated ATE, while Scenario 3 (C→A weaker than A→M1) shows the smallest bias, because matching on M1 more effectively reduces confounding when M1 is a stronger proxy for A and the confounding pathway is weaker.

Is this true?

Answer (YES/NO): YES